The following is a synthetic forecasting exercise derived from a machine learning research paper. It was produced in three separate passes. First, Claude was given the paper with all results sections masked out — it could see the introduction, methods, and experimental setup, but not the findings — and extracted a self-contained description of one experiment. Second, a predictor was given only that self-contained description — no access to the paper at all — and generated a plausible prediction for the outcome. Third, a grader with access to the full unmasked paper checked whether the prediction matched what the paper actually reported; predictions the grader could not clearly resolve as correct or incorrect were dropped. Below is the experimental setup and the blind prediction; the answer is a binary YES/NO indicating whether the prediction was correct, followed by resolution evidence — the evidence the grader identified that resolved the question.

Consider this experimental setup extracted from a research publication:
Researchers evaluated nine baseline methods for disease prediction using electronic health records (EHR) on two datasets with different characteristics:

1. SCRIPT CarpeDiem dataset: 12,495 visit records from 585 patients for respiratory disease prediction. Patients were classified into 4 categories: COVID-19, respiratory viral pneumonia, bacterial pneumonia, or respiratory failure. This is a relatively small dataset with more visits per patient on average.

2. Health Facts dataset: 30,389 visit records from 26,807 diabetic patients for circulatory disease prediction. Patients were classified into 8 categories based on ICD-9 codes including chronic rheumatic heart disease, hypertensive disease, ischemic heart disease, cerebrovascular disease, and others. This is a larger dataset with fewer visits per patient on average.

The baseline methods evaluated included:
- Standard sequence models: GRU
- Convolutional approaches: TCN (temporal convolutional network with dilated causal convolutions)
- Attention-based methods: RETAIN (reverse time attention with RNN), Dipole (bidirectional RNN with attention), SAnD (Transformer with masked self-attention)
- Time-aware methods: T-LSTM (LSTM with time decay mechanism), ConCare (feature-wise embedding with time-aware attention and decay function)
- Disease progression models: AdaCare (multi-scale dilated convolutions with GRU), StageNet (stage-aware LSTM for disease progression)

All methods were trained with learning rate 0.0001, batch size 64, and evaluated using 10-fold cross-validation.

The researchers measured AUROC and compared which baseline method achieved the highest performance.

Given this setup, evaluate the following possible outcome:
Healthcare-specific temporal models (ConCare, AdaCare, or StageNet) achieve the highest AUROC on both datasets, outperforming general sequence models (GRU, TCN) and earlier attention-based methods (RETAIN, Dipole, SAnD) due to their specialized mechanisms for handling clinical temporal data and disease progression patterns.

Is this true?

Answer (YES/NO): YES